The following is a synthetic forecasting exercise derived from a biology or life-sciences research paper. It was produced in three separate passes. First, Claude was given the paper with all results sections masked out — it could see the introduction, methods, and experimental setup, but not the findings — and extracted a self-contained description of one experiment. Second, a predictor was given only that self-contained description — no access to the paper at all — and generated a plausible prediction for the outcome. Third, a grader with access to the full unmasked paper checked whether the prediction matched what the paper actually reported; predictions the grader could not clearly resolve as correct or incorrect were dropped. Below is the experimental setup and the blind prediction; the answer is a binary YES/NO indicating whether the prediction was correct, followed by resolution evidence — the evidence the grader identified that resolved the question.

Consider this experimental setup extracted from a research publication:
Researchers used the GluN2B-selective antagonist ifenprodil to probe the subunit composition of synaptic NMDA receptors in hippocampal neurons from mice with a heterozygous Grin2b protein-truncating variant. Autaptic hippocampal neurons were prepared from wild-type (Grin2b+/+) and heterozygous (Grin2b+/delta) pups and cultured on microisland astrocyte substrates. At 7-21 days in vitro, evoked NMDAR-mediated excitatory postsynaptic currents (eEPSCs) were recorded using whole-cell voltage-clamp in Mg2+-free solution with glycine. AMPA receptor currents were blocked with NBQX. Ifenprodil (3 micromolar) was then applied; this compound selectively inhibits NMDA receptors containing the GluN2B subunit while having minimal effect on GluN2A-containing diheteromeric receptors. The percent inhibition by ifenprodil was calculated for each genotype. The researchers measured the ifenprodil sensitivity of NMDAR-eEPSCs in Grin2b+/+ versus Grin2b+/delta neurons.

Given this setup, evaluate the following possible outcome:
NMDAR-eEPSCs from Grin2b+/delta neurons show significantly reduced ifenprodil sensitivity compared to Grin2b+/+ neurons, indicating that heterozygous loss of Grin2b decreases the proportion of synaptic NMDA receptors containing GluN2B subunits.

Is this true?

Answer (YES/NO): NO